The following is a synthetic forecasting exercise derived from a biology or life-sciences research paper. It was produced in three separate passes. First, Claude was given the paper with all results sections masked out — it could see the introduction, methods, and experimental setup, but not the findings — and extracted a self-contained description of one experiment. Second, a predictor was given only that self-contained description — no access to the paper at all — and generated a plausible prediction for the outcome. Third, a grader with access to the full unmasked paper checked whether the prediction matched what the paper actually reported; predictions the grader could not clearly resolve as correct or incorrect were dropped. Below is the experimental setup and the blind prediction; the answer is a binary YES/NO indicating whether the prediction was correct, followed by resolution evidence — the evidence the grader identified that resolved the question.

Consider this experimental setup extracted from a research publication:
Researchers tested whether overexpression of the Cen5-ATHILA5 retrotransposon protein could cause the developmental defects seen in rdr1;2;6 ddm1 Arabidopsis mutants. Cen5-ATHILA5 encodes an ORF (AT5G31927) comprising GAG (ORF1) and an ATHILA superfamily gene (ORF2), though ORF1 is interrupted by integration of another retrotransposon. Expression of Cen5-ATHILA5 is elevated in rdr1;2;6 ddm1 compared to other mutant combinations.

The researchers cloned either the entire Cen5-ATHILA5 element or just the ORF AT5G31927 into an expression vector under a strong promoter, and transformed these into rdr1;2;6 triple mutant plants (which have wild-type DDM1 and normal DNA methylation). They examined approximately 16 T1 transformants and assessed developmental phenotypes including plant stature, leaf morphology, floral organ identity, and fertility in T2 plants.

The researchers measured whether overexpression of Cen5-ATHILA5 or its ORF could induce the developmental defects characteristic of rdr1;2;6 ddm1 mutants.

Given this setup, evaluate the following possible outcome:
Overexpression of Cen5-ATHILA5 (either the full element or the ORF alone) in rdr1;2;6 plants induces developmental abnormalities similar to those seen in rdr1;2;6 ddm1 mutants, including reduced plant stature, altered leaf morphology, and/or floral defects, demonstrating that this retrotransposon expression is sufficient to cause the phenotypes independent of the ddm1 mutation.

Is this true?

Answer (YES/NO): NO